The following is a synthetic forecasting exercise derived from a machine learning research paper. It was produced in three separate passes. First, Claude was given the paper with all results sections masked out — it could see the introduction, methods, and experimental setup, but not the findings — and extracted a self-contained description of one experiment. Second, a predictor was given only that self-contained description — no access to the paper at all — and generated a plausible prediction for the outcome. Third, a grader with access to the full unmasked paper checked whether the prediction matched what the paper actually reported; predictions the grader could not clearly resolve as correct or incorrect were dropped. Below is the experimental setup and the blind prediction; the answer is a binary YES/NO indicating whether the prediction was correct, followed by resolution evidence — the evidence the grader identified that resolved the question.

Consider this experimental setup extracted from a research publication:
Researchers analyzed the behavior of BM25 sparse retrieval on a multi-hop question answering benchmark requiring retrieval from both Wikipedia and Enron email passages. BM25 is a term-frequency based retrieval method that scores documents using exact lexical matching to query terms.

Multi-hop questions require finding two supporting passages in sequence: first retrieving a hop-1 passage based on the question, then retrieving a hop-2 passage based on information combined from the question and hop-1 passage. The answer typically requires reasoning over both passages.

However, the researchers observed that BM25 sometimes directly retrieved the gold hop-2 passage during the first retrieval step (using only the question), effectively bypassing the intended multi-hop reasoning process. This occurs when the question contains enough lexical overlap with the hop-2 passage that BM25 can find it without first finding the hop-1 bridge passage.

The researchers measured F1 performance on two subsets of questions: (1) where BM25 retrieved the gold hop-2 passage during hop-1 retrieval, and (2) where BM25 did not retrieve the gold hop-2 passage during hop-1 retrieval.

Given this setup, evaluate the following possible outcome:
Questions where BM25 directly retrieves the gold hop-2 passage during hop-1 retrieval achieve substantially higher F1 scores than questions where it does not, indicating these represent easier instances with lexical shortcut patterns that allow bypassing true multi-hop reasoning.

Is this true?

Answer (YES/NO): YES